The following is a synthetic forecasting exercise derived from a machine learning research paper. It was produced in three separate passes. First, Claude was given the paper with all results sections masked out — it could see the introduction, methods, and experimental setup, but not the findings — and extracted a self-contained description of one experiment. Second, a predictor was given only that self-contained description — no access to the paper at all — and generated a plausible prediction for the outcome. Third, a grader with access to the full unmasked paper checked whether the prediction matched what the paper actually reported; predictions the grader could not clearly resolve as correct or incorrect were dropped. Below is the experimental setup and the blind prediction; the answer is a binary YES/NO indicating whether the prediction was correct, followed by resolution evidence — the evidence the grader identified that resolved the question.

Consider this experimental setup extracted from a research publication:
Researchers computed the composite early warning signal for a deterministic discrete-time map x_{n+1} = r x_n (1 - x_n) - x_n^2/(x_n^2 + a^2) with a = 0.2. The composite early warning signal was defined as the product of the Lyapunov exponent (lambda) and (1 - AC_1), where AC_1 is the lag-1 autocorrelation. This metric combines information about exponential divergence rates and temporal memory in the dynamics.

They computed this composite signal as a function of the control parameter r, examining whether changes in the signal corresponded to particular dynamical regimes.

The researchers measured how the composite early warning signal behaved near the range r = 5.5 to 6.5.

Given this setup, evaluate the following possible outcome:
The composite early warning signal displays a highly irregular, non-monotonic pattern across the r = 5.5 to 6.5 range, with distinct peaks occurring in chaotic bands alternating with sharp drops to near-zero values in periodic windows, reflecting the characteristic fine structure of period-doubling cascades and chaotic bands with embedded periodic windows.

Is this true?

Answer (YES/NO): NO